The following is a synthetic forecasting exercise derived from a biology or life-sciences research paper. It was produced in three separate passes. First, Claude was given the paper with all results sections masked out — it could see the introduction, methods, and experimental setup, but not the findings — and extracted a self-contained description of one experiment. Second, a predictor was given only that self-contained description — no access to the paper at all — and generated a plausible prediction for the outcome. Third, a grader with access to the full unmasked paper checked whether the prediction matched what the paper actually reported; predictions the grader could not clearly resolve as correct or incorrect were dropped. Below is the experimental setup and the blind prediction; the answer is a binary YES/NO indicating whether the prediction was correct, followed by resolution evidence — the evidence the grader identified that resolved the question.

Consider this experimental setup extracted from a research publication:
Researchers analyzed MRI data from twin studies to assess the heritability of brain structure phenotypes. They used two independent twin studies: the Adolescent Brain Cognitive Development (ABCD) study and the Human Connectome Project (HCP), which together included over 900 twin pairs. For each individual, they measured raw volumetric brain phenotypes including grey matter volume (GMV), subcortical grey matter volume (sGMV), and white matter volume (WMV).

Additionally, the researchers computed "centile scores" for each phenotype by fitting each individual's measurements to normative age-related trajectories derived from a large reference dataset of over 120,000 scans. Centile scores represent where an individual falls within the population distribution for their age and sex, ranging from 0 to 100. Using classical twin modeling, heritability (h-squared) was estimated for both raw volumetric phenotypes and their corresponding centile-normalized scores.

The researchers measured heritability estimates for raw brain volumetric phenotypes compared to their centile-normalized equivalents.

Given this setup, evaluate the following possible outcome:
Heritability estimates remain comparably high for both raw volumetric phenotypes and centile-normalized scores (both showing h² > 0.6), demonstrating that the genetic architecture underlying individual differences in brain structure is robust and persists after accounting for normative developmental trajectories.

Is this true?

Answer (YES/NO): NO